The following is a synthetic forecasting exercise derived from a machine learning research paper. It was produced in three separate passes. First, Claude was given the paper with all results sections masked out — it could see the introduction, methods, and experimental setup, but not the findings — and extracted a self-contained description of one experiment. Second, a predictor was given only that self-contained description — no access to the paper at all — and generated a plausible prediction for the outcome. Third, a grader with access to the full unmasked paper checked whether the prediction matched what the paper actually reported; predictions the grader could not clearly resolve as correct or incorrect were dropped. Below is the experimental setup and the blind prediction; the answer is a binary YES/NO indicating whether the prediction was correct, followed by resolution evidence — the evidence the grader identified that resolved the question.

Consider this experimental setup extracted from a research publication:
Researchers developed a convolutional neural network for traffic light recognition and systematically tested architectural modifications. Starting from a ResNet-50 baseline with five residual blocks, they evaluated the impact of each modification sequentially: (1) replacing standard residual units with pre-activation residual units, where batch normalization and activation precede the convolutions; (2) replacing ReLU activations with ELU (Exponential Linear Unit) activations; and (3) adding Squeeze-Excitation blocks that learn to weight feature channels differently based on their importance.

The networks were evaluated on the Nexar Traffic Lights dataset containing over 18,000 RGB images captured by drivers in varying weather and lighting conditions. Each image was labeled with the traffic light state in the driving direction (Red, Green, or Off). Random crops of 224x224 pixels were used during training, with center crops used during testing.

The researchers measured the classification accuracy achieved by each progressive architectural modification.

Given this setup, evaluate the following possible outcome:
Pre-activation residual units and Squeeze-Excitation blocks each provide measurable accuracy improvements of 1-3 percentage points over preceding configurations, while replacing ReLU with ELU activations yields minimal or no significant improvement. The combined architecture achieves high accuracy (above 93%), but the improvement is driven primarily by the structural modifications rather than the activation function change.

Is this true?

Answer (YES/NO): NO